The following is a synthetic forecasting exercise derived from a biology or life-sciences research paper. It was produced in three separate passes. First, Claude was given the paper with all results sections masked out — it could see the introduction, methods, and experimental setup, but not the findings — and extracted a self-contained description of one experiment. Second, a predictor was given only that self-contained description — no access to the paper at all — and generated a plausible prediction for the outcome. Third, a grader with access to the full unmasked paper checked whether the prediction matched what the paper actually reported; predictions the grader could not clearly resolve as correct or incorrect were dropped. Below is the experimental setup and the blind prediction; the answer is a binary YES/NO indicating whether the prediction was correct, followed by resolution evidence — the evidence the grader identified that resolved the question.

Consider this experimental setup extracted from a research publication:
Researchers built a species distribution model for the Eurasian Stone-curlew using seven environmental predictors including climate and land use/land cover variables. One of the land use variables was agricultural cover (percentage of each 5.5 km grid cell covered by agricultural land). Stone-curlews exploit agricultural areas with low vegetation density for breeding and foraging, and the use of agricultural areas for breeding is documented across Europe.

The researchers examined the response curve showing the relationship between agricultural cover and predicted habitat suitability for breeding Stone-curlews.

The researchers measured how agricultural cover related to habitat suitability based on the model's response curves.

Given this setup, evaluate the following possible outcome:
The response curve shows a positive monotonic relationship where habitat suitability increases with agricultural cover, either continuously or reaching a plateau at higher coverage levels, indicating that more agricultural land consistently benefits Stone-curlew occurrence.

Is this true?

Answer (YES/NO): NO